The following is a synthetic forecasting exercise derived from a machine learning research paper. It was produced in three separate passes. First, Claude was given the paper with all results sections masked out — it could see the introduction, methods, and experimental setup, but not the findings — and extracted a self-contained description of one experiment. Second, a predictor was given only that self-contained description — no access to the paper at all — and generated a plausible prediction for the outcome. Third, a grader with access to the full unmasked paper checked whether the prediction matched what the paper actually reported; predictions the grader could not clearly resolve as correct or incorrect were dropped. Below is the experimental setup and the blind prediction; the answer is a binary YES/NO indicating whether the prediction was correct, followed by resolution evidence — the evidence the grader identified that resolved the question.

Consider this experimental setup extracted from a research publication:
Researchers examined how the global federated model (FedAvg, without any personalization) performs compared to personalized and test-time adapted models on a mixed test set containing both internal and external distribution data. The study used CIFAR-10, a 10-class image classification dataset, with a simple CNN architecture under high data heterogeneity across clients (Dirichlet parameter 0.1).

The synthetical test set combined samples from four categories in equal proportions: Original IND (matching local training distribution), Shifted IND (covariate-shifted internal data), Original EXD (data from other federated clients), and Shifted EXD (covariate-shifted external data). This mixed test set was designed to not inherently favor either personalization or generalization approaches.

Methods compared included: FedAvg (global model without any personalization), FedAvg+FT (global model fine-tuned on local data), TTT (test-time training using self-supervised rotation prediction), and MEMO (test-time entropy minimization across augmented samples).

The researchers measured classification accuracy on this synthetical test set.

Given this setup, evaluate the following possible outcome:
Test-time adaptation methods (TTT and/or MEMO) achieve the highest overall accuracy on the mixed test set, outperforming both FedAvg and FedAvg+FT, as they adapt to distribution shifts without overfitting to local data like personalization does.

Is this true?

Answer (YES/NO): NO